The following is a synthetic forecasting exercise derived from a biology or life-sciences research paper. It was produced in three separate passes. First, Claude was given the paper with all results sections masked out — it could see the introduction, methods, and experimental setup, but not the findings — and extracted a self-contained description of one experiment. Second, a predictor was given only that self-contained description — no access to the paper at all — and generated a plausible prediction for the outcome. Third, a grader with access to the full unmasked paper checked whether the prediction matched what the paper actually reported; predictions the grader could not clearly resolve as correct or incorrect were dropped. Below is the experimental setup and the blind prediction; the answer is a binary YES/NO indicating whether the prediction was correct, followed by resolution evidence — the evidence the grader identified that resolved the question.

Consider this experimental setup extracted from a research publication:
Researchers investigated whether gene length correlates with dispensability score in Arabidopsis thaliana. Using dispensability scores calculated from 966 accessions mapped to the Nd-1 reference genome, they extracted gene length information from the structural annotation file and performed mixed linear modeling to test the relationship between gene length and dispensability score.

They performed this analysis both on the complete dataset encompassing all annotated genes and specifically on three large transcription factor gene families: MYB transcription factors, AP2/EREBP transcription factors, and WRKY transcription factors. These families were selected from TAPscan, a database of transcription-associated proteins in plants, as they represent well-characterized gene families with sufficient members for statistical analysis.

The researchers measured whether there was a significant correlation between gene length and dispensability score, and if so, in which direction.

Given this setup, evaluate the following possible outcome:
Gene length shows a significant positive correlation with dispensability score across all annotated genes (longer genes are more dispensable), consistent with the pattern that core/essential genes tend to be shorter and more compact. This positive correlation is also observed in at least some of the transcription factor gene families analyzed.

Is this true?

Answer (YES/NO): NO